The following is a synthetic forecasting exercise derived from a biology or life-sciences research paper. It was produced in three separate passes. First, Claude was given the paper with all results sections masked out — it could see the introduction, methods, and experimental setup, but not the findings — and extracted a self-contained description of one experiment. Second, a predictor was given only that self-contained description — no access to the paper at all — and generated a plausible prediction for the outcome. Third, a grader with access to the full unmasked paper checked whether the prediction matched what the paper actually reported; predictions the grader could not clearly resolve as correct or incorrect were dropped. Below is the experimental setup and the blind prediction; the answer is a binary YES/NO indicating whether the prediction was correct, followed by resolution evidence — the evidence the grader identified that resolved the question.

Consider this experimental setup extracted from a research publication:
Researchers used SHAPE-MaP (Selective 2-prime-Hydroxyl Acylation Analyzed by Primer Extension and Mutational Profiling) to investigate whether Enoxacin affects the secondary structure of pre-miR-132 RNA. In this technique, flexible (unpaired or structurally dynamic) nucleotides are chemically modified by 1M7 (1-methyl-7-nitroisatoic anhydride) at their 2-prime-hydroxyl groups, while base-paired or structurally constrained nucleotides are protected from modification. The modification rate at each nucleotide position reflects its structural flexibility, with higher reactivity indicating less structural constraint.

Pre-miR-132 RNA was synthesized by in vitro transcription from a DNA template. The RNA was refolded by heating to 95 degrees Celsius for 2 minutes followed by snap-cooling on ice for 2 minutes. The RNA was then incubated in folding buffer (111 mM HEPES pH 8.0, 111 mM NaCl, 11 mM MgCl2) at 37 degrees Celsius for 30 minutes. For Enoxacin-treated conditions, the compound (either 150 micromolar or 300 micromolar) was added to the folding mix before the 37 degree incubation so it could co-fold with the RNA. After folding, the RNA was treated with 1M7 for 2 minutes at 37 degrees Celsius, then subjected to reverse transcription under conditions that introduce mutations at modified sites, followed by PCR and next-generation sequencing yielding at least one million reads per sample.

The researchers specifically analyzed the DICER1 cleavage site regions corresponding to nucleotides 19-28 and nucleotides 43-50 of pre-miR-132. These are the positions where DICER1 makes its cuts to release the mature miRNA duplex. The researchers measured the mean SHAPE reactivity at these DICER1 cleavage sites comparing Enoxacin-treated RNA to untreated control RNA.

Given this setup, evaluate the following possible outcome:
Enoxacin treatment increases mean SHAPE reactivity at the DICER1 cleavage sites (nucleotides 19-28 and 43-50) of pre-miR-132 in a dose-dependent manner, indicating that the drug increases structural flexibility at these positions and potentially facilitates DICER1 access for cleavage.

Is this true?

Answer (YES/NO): NO